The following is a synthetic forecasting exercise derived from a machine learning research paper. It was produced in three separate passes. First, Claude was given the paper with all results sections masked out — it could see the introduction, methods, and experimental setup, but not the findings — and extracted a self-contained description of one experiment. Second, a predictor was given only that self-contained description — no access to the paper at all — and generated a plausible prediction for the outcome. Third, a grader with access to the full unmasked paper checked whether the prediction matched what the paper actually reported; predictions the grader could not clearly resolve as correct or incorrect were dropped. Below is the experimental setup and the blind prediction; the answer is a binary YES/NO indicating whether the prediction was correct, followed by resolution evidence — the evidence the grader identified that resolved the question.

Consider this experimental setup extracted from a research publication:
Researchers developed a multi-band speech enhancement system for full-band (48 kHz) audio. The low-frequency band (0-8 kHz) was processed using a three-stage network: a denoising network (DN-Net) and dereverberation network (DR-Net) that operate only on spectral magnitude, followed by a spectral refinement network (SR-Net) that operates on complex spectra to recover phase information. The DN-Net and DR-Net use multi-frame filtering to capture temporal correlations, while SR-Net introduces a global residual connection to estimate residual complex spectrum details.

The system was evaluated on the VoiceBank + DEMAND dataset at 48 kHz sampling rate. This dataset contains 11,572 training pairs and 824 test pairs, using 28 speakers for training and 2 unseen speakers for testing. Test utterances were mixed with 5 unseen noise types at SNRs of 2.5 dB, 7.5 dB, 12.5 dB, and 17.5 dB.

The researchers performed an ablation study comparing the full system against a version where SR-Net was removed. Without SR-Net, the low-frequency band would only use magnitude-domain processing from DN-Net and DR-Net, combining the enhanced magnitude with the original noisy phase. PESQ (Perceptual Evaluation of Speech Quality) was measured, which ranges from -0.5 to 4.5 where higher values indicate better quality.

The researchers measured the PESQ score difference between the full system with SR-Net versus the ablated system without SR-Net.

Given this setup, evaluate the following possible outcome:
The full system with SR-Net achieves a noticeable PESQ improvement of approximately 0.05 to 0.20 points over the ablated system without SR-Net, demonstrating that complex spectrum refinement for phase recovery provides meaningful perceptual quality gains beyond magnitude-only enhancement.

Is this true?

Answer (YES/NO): YES